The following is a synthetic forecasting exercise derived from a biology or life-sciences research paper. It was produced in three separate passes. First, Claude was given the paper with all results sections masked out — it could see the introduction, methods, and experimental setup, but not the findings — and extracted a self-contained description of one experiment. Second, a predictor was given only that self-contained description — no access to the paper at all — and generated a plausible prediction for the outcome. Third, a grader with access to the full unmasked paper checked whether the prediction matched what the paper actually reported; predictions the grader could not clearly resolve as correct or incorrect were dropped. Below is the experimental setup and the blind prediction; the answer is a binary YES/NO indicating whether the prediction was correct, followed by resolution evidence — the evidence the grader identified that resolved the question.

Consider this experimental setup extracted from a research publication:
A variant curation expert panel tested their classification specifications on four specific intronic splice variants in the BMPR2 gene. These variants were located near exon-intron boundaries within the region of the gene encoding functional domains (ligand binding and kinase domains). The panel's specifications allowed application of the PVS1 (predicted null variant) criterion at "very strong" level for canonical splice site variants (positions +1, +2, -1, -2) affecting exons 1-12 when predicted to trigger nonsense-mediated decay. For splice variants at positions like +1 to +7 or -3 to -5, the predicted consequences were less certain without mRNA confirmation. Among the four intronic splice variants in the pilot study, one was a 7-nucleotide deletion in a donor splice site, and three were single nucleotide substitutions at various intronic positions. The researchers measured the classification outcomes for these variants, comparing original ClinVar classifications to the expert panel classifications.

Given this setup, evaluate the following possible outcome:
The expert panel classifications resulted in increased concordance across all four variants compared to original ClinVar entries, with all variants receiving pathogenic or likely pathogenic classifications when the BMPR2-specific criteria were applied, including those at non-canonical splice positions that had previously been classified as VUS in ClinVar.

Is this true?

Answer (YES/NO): NO